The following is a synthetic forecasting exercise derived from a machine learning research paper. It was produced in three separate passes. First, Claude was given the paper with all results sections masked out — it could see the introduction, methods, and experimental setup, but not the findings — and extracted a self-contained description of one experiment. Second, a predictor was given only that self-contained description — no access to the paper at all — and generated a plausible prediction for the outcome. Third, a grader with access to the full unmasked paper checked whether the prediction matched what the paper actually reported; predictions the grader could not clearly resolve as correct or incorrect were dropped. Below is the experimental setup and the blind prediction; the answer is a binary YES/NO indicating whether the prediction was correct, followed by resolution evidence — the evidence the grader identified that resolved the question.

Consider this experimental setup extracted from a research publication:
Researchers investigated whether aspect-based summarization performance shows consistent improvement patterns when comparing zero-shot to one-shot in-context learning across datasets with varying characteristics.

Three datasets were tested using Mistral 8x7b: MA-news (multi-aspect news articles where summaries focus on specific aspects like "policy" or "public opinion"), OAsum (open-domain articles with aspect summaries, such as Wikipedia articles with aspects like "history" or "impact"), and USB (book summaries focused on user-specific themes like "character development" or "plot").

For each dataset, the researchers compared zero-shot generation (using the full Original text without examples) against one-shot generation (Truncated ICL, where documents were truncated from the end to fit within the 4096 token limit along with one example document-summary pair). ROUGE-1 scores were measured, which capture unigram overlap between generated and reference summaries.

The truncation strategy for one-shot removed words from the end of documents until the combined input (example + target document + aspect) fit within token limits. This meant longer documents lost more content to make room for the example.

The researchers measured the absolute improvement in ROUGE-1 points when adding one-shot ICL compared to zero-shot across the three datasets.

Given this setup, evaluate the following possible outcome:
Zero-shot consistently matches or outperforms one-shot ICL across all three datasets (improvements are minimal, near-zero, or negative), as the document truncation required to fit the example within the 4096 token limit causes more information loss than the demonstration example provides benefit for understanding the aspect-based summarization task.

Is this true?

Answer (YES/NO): NO